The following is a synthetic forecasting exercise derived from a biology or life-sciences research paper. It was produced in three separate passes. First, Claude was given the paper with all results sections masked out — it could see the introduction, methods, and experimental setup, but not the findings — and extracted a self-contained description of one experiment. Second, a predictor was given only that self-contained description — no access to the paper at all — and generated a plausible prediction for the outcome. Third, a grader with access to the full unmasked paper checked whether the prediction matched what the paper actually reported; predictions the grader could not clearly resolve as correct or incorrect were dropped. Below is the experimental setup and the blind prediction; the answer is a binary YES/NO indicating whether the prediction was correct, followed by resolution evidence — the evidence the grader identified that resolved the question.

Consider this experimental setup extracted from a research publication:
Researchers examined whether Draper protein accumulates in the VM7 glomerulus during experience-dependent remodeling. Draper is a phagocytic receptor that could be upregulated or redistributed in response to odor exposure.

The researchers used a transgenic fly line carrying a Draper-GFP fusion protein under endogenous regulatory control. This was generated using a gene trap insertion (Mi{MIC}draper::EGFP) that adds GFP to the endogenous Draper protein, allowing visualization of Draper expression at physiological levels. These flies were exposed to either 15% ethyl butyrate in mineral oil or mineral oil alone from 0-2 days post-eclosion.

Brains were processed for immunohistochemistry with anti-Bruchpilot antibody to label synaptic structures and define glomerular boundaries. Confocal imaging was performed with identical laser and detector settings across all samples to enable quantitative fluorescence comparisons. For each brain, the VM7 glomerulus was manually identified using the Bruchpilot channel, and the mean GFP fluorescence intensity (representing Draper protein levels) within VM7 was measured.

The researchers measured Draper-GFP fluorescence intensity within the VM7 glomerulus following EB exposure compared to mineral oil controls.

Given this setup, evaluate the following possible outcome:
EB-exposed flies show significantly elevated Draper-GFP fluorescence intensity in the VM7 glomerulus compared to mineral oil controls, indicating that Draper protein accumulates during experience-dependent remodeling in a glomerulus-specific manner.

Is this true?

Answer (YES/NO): YES